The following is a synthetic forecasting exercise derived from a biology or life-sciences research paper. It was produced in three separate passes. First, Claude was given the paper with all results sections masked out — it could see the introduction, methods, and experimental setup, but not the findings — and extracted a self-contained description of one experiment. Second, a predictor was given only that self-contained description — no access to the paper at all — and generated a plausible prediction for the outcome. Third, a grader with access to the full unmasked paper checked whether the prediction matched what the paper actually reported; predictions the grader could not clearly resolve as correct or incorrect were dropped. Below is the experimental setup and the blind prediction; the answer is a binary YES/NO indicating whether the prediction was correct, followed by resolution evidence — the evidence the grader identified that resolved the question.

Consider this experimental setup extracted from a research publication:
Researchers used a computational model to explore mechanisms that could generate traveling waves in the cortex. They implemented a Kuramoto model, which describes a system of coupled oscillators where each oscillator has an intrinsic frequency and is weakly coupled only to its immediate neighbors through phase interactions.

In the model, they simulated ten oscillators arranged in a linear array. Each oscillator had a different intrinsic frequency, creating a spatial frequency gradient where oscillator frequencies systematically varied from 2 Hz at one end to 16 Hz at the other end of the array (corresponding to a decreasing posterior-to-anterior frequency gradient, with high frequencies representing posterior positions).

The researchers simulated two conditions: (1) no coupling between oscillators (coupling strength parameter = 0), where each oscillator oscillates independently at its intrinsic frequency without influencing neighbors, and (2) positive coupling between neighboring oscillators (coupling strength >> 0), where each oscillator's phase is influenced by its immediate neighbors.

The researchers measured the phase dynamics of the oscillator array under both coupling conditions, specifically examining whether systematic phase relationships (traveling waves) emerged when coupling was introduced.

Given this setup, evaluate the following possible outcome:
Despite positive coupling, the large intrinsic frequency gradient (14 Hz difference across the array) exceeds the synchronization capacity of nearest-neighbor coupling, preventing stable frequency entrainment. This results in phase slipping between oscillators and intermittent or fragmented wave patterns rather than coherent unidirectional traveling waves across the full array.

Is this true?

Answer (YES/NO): NO